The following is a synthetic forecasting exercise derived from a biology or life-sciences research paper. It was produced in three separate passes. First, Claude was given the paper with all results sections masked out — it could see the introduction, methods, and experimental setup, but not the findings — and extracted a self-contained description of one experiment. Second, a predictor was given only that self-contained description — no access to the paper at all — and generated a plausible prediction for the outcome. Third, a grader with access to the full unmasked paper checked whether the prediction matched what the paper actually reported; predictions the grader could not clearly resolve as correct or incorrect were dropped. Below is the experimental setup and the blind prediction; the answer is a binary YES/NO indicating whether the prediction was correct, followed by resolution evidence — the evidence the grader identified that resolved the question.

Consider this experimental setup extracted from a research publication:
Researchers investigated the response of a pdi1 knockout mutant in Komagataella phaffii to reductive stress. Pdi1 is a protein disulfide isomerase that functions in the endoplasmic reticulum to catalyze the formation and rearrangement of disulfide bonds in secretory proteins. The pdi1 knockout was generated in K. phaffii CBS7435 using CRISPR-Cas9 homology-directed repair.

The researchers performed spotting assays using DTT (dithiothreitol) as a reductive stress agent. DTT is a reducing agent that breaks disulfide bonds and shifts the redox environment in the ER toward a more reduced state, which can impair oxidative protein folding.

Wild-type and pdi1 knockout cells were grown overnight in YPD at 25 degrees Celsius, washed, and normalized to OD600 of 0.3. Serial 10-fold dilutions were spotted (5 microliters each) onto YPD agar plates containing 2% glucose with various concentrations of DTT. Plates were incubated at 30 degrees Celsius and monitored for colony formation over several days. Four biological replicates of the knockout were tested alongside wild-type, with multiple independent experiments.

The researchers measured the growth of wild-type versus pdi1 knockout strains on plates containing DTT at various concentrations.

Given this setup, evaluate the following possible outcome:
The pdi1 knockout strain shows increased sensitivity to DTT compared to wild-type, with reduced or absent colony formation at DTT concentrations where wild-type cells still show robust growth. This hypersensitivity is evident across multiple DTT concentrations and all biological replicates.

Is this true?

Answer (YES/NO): YES